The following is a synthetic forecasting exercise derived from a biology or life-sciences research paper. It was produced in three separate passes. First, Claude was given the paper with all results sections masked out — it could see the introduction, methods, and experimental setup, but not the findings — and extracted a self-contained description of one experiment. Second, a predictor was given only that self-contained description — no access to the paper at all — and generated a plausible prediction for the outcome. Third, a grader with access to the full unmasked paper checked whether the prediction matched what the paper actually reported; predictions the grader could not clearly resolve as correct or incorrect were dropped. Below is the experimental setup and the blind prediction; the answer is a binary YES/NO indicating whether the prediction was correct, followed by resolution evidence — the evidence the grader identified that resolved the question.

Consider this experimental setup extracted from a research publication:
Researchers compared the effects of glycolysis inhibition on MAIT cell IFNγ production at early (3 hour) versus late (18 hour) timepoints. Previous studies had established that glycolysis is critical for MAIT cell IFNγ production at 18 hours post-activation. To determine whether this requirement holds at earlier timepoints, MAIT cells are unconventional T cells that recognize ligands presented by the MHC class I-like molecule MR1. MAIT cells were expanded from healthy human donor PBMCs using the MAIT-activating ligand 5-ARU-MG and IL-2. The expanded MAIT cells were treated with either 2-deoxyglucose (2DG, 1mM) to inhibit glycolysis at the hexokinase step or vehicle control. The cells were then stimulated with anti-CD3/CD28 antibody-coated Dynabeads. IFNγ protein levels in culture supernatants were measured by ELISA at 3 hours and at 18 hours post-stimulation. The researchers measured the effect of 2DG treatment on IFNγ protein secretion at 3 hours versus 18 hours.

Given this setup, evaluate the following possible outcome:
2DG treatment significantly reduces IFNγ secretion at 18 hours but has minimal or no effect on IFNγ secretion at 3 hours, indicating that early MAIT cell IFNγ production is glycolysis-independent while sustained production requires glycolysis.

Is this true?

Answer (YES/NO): YES